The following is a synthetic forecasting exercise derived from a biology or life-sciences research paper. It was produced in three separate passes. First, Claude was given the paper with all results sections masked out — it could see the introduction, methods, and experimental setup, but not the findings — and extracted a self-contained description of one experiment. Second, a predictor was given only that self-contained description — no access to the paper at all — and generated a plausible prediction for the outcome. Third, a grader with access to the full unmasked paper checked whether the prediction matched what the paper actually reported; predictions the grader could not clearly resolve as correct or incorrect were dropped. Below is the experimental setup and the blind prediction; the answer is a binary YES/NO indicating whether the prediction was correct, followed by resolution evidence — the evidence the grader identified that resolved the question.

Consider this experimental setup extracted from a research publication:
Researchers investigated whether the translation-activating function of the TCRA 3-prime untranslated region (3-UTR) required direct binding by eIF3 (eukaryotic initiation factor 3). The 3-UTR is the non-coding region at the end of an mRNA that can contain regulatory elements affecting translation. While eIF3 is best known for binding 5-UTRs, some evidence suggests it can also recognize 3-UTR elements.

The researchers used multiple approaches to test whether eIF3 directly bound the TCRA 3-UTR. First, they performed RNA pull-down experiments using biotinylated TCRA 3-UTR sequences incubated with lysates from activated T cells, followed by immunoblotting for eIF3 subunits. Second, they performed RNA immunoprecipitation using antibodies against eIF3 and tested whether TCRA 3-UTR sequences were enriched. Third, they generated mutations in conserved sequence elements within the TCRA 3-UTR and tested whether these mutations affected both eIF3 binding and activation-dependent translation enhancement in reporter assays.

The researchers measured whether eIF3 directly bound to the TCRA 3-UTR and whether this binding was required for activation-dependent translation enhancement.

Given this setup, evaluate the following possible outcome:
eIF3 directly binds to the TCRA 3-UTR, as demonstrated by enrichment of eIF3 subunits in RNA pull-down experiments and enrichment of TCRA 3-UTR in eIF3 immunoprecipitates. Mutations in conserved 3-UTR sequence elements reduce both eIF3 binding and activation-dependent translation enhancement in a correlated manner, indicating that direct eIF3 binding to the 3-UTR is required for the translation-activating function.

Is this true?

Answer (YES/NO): YES